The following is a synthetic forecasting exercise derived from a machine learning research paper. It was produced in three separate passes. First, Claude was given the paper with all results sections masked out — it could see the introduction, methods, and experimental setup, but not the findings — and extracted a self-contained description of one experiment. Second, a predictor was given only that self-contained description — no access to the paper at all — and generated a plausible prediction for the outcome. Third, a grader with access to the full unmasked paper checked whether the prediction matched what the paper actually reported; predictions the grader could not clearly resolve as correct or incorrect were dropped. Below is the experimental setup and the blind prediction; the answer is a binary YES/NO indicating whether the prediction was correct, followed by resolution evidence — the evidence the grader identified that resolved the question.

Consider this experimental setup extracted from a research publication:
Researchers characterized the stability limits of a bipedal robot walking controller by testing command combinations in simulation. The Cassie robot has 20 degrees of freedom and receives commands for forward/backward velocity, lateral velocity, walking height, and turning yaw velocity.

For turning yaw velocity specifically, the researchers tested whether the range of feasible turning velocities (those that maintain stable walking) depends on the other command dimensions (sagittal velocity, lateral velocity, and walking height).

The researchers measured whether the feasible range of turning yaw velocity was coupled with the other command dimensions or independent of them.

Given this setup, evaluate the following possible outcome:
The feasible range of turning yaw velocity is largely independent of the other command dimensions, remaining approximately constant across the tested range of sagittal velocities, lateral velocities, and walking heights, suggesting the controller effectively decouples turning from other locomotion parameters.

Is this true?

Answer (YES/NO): YES